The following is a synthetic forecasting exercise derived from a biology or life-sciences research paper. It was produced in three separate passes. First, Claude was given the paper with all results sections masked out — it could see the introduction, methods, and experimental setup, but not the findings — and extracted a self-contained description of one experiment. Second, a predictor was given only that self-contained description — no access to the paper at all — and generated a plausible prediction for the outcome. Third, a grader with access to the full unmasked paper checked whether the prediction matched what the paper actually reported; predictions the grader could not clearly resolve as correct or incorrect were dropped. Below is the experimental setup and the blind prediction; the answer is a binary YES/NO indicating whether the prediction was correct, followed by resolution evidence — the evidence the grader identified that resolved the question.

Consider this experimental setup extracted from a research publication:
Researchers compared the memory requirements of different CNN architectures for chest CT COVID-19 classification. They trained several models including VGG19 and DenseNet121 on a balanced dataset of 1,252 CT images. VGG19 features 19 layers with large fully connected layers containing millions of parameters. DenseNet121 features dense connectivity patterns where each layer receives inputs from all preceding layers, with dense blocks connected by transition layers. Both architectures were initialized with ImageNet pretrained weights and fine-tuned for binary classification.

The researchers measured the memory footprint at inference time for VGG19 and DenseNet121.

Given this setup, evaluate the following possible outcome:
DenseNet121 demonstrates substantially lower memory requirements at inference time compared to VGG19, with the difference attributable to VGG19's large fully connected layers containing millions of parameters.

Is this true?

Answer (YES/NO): NO